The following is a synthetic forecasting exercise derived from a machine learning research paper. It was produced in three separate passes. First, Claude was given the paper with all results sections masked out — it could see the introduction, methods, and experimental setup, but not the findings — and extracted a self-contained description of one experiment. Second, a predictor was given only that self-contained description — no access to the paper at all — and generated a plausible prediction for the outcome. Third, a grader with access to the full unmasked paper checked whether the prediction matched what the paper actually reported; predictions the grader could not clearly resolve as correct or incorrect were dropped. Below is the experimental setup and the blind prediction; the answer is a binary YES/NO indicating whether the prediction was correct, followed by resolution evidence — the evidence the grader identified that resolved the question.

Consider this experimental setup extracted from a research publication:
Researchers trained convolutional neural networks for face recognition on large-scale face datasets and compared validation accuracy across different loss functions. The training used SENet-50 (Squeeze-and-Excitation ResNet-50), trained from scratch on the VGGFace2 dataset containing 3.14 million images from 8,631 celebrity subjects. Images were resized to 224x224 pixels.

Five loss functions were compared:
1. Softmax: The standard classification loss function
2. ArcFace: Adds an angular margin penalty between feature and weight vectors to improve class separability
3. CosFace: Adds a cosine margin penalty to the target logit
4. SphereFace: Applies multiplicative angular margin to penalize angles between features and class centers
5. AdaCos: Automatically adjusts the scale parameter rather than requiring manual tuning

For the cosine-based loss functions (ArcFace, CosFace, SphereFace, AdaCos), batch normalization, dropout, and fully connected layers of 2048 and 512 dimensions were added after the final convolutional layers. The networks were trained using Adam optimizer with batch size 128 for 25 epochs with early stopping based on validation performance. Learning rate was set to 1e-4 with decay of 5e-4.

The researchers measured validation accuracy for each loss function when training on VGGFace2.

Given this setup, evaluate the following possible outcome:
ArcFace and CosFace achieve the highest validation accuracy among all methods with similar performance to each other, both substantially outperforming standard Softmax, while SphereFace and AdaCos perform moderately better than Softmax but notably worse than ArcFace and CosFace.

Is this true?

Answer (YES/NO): NO